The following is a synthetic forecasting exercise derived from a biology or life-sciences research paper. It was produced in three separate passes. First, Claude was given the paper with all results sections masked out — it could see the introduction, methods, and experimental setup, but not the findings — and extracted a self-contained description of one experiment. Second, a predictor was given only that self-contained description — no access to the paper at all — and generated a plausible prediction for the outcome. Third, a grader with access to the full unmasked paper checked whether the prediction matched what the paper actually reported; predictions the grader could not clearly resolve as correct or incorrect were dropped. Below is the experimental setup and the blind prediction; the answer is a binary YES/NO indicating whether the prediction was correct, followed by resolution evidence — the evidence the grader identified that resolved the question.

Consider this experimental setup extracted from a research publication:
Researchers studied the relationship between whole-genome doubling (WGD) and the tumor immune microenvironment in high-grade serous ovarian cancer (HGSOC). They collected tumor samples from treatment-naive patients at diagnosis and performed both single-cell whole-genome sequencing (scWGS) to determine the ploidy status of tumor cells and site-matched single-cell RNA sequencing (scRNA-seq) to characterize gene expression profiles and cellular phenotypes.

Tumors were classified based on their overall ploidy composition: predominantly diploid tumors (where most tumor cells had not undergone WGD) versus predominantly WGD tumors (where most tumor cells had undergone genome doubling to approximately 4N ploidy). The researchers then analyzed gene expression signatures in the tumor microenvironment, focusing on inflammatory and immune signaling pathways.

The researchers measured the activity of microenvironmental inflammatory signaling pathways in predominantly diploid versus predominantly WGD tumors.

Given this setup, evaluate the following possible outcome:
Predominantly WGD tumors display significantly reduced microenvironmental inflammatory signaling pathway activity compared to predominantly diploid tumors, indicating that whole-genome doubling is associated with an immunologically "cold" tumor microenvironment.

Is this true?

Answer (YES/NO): YES